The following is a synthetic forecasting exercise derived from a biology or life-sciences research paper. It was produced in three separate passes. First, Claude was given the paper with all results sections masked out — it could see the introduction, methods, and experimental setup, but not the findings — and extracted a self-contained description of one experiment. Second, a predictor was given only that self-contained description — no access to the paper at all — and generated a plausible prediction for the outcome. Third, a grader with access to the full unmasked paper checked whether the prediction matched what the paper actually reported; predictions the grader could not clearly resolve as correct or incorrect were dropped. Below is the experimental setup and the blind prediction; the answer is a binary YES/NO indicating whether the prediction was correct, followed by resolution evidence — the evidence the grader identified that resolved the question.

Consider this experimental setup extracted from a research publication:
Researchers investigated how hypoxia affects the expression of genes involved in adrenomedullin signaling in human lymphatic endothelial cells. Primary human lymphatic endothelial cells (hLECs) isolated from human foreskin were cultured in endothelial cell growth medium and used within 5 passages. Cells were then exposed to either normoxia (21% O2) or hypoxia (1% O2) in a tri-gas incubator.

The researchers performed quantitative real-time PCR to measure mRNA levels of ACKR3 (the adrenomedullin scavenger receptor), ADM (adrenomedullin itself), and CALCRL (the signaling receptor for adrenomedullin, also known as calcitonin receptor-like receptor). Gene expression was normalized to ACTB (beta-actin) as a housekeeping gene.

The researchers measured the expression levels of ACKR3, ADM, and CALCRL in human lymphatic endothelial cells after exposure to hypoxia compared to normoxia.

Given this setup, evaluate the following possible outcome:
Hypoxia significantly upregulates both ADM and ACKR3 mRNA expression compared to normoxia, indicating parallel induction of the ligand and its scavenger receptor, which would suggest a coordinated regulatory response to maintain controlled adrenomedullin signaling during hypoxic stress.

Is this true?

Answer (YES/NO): YES